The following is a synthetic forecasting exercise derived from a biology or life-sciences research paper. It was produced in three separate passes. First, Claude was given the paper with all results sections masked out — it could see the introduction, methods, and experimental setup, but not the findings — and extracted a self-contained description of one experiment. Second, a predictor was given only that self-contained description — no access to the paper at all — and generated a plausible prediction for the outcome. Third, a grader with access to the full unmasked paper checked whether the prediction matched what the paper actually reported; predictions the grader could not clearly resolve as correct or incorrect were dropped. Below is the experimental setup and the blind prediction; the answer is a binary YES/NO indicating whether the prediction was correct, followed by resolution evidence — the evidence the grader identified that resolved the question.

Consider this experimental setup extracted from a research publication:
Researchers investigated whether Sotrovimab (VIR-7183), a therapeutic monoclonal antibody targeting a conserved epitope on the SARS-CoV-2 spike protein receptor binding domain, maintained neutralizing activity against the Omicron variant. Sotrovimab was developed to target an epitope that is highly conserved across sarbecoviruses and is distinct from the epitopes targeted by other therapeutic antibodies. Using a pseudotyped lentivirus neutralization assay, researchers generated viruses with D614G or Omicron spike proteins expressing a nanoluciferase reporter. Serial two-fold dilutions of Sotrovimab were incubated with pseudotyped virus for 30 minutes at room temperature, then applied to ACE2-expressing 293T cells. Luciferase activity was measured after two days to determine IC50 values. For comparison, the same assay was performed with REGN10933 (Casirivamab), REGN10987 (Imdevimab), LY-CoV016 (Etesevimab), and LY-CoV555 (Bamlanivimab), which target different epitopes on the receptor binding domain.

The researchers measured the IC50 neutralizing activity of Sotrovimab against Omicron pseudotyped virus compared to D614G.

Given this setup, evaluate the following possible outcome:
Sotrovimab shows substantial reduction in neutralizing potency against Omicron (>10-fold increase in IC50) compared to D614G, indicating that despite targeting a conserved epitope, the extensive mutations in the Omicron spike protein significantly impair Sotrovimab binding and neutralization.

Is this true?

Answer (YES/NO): YES